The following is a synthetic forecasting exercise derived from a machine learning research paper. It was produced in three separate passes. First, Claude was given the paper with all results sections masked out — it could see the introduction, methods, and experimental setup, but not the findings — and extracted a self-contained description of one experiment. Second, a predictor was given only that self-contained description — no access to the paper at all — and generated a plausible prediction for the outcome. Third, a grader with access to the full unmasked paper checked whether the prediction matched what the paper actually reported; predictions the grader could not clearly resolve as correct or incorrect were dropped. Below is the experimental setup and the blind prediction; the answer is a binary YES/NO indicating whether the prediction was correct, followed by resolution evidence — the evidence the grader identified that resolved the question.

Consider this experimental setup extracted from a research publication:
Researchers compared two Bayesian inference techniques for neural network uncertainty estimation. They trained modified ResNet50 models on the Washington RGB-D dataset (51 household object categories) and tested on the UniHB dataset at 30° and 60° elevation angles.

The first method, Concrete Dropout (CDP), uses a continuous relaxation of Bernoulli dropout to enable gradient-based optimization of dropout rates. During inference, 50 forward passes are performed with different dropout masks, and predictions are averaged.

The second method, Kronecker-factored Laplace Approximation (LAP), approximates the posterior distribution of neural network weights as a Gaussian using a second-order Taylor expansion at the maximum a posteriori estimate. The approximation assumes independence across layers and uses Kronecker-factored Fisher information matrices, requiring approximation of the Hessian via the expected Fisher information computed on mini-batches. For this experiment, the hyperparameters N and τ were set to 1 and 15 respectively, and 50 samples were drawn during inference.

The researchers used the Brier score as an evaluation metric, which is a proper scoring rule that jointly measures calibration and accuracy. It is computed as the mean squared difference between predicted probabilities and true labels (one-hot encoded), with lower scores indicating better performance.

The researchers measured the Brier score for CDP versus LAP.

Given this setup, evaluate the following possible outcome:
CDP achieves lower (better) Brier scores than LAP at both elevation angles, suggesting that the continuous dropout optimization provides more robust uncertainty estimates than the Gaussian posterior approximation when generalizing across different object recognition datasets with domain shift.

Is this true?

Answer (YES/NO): NO